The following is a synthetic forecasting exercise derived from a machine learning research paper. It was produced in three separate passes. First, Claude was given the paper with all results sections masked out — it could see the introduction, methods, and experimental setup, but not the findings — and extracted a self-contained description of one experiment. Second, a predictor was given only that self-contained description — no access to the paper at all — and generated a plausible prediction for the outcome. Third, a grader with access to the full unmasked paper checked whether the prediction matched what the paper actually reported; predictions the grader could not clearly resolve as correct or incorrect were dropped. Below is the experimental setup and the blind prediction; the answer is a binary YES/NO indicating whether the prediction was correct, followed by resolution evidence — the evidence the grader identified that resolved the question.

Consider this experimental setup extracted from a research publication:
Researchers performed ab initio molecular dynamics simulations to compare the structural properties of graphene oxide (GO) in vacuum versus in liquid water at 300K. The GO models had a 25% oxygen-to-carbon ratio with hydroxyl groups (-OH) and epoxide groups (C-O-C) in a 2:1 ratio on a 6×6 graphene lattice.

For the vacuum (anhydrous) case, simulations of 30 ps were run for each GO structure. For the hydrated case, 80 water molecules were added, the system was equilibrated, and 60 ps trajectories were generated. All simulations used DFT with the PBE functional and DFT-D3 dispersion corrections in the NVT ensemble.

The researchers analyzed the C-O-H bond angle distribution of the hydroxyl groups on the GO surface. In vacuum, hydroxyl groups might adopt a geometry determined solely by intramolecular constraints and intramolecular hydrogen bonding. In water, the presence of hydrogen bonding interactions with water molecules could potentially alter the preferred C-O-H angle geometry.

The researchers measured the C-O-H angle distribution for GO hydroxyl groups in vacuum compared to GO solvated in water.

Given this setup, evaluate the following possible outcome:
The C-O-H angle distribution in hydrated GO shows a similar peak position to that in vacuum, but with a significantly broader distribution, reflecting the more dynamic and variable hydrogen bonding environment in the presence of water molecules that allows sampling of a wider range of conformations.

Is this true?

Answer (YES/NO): NO